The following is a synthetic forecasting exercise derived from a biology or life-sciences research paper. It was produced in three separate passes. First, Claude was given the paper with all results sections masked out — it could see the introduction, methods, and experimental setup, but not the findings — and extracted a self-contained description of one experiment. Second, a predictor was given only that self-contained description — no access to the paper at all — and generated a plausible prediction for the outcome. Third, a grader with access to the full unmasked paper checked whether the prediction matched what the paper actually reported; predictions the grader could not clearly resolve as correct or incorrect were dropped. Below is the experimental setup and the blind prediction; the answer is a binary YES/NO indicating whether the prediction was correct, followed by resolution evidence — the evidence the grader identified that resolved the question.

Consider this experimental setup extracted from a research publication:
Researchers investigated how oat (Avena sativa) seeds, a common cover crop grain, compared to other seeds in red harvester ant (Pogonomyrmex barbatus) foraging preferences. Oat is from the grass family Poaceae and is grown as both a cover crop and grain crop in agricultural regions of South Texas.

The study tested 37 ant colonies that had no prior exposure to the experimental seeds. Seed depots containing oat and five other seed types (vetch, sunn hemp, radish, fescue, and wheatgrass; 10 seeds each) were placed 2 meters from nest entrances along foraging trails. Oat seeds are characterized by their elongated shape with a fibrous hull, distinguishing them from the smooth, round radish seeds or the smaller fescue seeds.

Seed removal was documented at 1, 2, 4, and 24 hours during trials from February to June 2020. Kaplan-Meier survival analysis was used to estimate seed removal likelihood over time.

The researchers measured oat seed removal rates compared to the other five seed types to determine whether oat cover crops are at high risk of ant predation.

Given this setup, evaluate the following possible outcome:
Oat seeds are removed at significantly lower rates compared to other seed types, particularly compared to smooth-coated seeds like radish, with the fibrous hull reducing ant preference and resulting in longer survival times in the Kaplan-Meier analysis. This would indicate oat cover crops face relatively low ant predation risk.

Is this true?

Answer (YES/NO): NO